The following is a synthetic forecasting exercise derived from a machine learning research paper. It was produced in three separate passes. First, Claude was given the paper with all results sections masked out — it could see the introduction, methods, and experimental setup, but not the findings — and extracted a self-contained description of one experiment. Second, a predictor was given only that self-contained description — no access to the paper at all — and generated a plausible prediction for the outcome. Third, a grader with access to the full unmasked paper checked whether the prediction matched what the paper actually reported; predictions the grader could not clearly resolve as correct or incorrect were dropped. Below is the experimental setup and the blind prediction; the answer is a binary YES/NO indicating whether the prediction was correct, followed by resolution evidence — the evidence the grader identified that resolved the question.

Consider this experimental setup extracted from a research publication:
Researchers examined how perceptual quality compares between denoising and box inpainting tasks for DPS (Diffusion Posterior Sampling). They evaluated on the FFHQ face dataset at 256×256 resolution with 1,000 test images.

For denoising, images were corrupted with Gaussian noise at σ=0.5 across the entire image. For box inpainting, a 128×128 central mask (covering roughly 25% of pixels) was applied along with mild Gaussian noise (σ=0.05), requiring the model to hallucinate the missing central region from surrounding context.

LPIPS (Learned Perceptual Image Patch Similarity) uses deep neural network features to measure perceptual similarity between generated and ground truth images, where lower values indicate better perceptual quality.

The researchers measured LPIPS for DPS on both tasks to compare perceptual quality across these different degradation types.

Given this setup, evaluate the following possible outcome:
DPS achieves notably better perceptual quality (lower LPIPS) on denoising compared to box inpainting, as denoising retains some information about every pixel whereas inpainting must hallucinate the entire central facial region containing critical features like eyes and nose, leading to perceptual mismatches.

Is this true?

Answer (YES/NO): NO